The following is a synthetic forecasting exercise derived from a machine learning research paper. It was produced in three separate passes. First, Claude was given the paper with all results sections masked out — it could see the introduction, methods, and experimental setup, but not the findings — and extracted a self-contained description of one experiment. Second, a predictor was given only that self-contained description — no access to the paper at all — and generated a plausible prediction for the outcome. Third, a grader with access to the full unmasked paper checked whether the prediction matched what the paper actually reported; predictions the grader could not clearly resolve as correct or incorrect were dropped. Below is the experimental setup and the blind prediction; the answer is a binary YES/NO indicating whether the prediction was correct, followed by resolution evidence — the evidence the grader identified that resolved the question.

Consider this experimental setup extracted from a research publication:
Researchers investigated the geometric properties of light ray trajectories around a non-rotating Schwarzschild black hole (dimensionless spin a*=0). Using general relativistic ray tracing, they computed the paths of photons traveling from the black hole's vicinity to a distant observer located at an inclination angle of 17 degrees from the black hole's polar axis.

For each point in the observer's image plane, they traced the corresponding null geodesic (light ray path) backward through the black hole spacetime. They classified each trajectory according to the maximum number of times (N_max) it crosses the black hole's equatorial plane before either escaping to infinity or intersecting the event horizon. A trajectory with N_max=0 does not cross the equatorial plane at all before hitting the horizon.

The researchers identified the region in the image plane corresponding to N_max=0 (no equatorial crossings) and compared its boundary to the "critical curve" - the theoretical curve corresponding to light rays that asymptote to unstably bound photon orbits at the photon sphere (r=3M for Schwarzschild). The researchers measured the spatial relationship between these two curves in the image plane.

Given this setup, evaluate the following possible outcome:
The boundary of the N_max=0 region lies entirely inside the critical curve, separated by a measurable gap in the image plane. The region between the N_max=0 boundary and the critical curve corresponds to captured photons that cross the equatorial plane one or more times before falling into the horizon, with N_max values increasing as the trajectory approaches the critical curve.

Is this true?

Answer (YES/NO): YES